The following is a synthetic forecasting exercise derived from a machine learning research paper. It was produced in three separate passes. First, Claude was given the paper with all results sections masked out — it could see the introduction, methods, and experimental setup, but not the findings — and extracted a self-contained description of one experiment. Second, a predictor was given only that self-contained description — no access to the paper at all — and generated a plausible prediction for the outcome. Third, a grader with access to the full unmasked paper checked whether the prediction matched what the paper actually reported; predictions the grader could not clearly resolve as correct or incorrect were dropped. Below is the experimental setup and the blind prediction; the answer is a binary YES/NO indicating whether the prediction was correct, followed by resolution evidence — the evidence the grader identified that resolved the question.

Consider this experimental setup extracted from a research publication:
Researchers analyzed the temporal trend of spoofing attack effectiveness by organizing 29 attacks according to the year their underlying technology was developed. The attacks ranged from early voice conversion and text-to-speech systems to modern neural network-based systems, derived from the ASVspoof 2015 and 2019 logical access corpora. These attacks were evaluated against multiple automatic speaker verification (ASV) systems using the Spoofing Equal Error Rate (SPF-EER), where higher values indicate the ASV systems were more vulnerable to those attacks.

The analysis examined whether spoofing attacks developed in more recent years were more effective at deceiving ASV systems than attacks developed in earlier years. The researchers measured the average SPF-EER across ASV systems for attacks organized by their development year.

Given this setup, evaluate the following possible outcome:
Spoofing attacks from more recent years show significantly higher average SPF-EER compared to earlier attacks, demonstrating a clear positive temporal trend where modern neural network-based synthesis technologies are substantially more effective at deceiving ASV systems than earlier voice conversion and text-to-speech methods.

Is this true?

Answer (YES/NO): YES